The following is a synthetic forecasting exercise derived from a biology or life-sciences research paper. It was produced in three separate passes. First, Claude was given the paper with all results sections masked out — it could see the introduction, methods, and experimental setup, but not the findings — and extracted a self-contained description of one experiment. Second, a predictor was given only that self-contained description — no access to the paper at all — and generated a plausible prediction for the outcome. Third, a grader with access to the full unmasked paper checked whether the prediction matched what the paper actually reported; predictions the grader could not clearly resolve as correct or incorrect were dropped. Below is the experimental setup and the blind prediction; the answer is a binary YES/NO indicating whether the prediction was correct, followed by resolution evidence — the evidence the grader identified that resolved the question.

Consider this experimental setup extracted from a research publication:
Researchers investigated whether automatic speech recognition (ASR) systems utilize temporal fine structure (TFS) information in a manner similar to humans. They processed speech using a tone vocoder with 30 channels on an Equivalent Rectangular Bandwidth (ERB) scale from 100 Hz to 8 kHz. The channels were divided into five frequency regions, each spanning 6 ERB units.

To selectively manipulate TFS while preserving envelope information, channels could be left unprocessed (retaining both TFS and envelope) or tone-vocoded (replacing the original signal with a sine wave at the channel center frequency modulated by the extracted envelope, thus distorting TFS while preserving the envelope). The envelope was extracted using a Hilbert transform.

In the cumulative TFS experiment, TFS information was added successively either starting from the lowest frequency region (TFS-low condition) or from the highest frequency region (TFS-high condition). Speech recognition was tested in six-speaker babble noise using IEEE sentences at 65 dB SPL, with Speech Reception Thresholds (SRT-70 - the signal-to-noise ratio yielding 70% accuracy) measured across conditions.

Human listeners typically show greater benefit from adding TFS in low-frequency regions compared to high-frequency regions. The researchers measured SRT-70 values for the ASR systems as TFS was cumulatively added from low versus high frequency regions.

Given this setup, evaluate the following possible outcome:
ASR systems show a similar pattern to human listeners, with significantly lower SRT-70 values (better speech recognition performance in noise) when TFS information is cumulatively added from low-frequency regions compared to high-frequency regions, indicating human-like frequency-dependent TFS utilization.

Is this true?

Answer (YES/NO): NO